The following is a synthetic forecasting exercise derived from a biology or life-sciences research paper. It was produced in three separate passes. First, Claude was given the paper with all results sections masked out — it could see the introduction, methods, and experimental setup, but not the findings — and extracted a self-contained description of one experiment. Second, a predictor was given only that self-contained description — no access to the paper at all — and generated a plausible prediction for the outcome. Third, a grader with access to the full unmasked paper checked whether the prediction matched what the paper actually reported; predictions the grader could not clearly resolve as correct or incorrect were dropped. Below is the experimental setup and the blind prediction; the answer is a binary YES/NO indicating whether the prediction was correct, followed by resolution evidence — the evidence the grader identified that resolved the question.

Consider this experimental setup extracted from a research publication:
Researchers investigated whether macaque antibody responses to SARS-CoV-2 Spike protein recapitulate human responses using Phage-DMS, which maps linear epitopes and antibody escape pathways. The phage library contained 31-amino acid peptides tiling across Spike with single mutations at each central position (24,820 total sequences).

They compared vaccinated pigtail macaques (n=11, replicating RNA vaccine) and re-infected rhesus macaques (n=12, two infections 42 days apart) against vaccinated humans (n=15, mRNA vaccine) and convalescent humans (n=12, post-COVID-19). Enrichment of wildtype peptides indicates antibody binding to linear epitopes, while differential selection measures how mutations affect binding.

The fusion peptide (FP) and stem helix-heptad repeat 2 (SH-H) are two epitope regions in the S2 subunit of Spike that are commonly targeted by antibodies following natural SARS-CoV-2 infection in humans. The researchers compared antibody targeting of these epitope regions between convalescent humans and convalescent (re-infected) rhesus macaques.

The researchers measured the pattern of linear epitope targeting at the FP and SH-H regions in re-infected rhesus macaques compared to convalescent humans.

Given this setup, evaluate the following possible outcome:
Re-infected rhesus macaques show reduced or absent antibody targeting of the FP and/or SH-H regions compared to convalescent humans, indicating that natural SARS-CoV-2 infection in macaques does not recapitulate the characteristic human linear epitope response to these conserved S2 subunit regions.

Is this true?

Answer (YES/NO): NO